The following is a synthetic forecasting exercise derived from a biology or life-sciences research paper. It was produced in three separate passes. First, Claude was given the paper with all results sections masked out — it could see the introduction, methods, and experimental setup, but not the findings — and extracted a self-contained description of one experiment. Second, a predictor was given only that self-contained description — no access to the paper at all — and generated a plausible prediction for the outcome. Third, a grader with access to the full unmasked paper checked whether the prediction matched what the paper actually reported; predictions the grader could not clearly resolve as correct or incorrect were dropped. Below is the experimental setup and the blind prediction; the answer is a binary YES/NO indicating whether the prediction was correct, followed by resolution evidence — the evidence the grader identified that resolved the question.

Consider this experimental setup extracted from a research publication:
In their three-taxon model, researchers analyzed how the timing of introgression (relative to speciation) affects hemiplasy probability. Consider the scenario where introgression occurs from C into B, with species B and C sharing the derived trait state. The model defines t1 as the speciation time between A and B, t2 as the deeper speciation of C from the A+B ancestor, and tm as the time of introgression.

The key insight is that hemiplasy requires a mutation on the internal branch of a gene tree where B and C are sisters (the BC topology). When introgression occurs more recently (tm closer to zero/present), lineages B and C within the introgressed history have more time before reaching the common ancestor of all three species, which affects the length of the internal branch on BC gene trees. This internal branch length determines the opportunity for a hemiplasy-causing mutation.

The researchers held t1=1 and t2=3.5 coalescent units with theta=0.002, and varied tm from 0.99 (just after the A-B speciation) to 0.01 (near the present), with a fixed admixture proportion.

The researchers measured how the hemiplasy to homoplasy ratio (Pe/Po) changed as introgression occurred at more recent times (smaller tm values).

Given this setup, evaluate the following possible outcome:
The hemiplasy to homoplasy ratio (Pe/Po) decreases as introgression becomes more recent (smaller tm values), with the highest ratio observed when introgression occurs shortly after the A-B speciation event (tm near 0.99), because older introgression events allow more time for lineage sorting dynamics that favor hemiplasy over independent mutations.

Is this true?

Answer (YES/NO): NO